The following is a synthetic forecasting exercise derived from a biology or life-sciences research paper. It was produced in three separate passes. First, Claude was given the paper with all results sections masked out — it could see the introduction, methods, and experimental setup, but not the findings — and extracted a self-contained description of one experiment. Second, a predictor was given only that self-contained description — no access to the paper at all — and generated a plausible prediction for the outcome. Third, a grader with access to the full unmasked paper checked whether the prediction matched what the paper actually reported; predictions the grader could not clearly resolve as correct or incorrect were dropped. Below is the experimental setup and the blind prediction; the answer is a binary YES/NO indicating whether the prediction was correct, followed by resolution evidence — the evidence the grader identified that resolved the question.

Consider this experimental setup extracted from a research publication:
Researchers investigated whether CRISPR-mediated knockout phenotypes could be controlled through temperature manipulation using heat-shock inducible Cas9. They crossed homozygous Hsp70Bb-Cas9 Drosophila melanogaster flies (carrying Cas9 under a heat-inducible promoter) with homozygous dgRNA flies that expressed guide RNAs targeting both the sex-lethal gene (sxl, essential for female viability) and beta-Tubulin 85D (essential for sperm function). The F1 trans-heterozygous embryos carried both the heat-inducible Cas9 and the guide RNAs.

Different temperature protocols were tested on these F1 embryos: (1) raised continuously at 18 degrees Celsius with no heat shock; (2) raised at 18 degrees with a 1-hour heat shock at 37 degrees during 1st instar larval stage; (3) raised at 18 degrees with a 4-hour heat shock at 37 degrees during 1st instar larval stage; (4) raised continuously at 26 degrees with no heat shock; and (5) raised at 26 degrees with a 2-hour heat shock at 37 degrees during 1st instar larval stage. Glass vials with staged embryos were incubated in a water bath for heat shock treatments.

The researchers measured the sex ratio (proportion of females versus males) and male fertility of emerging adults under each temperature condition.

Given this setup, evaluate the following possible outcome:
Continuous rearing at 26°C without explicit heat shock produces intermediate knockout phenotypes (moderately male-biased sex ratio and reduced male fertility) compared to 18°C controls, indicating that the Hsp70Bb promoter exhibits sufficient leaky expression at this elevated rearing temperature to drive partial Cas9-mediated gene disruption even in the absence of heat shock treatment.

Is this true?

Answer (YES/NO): NO